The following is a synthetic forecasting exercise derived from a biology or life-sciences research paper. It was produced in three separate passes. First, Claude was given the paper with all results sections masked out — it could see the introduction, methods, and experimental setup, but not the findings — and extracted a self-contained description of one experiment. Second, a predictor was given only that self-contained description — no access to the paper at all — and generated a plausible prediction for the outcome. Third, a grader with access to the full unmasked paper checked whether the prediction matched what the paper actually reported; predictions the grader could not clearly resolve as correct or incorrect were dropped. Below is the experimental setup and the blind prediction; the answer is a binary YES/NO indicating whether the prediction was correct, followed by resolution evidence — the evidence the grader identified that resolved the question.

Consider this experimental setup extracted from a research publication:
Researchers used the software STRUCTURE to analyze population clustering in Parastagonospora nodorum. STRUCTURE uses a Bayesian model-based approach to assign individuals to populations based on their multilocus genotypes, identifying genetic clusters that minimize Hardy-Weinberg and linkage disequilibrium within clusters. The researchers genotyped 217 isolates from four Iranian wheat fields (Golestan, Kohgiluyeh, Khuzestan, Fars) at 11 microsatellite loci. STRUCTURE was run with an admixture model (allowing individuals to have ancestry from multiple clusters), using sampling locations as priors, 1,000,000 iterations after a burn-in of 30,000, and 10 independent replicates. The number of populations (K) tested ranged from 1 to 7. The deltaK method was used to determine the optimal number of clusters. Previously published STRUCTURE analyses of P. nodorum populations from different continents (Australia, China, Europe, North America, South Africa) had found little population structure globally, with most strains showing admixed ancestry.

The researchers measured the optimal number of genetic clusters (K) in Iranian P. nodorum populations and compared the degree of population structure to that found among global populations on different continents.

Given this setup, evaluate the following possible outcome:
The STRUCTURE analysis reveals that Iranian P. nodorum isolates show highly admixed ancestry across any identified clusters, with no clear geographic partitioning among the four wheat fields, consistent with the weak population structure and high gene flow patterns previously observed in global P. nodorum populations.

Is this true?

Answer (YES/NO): NO